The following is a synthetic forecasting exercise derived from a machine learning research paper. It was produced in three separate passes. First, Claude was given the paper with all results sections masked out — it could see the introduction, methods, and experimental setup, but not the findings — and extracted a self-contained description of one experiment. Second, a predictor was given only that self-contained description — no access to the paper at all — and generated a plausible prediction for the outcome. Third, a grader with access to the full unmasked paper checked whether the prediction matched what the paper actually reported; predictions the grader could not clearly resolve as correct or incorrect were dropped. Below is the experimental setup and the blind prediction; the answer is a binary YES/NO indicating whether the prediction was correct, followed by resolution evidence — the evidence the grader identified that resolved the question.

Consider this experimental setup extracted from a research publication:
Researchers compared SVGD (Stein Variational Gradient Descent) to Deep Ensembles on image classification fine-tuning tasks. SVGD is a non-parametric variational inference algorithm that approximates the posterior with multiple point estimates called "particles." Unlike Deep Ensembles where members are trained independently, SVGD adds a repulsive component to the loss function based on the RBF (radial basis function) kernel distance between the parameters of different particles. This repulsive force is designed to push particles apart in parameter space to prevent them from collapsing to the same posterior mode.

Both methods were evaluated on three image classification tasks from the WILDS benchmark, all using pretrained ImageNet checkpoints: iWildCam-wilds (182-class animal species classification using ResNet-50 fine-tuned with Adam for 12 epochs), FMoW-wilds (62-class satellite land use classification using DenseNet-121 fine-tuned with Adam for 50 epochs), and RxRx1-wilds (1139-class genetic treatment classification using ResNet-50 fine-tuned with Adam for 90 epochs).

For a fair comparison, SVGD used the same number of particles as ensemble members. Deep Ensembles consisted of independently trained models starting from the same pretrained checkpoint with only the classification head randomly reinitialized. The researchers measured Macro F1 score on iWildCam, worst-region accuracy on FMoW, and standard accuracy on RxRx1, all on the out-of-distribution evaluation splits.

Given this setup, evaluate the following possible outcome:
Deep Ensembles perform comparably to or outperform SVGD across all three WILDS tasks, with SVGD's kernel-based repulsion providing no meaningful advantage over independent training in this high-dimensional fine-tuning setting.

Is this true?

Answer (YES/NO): YES